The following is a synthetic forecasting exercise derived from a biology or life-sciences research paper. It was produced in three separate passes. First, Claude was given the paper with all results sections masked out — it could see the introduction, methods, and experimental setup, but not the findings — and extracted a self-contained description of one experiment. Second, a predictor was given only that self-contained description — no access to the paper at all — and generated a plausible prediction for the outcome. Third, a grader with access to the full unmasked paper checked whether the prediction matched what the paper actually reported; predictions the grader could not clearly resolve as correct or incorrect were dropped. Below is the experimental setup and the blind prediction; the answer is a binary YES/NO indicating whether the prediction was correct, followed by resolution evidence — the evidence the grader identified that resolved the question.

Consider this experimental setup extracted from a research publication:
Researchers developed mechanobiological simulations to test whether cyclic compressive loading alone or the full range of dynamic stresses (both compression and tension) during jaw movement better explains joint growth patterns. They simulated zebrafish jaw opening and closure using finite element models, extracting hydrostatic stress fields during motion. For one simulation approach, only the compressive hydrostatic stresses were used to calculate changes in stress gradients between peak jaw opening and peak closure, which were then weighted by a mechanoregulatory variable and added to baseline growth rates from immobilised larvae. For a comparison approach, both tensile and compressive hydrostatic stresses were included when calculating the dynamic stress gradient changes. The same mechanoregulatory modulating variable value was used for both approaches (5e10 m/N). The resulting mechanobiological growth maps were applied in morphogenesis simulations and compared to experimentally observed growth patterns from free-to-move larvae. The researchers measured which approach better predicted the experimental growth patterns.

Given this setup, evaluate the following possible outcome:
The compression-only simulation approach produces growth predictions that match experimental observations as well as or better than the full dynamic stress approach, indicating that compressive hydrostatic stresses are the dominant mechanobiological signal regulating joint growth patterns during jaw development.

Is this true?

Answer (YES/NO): YES